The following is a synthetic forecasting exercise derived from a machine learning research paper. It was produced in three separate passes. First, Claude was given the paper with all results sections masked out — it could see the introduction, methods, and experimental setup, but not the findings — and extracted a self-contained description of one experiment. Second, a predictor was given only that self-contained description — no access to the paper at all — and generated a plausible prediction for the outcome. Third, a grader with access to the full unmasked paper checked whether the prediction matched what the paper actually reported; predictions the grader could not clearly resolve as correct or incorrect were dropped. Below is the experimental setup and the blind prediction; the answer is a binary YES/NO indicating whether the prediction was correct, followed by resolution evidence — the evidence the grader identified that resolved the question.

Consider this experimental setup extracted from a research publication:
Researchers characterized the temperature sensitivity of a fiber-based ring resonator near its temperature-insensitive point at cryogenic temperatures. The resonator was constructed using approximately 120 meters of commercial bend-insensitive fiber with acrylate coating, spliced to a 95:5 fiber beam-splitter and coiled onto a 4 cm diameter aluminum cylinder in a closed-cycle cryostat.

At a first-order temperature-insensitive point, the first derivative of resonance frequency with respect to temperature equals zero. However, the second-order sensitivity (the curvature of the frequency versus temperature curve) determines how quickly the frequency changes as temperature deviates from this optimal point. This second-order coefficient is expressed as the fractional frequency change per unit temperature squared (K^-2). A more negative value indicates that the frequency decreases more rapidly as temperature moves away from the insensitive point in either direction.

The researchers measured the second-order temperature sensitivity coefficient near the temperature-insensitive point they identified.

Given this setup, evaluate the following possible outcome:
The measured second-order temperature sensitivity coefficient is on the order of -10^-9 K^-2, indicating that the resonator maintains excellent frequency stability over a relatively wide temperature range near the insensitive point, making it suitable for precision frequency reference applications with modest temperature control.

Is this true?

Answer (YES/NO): NO